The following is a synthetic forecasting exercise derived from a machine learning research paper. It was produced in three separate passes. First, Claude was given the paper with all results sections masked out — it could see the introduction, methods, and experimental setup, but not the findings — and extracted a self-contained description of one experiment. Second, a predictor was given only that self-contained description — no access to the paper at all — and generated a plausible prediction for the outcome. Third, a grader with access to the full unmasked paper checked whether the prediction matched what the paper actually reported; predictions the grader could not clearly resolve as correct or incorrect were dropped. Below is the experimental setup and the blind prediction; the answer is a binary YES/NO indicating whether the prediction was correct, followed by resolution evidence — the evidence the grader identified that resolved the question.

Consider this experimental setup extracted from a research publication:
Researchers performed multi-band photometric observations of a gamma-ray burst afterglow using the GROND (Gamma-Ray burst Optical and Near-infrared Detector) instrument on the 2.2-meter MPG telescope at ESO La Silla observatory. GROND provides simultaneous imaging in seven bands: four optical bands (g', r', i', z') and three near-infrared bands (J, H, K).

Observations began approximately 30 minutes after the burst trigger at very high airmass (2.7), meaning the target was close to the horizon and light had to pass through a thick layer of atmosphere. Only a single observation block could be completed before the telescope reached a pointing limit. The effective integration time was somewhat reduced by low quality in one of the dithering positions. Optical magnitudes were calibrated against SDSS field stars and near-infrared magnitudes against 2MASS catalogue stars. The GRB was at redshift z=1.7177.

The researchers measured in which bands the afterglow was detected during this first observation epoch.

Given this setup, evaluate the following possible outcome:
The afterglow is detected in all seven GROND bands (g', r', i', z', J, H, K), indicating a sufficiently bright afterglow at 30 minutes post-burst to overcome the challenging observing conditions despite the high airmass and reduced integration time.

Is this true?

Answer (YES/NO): NO